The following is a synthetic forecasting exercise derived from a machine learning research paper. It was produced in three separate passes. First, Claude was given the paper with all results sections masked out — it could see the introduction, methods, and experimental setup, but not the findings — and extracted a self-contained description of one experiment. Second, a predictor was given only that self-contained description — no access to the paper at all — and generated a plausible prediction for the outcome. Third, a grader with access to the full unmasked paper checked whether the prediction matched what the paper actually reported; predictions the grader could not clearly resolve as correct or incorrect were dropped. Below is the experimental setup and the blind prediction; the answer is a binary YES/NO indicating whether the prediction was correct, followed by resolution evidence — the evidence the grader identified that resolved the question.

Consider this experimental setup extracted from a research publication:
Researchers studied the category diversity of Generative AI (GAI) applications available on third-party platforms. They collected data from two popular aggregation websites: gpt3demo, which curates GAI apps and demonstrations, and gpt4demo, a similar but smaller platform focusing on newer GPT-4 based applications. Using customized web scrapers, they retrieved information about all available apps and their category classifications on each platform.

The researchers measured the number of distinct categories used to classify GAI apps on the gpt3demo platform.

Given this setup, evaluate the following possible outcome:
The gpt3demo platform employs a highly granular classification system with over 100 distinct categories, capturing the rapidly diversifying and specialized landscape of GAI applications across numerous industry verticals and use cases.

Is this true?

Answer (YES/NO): YES